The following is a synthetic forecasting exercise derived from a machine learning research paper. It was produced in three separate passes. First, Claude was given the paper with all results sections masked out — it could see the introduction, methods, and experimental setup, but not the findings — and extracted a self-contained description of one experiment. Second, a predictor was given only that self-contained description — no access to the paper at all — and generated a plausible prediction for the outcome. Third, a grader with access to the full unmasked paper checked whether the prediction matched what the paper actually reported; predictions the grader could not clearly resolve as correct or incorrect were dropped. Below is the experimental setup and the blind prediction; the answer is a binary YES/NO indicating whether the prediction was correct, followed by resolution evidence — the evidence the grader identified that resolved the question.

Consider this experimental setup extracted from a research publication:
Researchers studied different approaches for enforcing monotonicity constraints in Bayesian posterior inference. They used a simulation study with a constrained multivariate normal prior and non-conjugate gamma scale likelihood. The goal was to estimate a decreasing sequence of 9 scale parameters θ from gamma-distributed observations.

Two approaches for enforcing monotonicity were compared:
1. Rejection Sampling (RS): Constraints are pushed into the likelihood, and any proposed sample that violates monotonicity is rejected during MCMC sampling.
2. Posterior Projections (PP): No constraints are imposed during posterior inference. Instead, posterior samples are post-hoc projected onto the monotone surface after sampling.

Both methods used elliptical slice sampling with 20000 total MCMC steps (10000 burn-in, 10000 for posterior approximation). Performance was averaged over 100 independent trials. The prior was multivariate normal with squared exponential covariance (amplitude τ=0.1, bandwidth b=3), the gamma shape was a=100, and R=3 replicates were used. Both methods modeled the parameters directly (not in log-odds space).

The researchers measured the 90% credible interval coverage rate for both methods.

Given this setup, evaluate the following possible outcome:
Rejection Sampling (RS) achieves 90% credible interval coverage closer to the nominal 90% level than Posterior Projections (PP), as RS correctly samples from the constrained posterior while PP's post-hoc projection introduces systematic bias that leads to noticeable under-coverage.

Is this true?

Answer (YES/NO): NO